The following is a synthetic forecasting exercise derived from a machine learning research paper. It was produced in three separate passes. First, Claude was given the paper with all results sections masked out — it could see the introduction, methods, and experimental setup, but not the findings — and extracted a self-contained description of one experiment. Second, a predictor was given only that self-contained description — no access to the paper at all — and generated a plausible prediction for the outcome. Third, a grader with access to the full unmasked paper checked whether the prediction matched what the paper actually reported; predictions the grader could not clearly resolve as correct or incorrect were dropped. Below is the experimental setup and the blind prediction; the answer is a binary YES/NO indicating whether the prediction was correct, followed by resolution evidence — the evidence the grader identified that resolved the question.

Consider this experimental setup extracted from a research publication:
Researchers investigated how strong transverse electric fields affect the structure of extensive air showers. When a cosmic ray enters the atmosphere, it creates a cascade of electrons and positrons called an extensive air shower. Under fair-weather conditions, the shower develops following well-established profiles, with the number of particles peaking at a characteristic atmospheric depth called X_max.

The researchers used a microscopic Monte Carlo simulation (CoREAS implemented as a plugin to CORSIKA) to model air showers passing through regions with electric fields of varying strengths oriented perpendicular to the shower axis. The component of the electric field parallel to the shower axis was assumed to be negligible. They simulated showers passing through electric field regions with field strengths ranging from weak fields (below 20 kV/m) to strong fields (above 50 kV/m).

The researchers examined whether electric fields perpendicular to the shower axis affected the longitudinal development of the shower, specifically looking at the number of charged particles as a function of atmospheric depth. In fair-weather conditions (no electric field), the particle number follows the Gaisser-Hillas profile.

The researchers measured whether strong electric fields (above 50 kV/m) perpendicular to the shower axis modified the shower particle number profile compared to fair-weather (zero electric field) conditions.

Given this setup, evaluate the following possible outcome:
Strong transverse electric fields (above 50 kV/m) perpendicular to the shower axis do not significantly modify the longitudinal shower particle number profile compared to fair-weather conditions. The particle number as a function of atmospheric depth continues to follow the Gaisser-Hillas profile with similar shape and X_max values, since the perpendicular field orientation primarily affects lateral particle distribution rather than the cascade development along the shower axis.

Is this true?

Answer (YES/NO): NO